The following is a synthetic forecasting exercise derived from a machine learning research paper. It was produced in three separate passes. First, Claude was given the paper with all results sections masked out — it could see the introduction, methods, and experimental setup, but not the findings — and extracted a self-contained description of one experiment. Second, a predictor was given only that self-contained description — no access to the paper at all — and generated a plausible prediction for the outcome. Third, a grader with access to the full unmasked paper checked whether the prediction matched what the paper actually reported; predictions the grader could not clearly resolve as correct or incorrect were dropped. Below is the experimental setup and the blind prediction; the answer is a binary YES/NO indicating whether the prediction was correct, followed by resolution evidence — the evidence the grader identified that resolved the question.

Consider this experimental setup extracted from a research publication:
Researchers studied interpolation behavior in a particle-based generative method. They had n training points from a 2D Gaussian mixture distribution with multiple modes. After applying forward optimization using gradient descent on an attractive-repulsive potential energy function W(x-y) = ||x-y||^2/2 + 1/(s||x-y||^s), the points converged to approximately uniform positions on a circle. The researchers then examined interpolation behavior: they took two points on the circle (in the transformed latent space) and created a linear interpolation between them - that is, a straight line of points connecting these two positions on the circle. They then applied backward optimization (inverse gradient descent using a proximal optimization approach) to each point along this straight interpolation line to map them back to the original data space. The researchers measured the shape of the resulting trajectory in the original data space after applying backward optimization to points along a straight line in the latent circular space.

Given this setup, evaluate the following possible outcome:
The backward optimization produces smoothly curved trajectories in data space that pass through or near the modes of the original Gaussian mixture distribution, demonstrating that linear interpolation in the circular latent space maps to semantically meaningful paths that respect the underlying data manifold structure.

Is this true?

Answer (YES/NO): YES